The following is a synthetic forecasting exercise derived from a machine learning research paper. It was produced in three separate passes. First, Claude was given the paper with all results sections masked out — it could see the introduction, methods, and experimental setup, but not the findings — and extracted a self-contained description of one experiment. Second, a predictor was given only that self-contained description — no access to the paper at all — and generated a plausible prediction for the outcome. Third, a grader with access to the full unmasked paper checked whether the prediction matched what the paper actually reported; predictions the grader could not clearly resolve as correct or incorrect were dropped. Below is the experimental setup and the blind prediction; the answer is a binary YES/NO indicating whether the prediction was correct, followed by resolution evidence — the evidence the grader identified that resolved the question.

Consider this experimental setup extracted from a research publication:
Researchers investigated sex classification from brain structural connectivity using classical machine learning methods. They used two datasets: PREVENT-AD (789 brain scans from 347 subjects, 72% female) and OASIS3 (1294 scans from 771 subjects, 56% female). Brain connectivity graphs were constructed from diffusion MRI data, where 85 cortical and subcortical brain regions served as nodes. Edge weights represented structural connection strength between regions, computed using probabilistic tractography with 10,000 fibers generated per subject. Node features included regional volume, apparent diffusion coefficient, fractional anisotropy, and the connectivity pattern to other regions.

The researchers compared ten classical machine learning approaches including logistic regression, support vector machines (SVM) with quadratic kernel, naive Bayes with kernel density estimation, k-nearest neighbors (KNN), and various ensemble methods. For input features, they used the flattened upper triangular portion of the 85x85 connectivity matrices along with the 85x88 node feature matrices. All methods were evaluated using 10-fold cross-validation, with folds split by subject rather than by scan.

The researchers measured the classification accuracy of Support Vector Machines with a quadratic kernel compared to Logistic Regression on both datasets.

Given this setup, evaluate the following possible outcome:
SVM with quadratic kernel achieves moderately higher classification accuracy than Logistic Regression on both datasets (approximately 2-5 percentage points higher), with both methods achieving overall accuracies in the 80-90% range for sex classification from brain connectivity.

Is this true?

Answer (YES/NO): NO